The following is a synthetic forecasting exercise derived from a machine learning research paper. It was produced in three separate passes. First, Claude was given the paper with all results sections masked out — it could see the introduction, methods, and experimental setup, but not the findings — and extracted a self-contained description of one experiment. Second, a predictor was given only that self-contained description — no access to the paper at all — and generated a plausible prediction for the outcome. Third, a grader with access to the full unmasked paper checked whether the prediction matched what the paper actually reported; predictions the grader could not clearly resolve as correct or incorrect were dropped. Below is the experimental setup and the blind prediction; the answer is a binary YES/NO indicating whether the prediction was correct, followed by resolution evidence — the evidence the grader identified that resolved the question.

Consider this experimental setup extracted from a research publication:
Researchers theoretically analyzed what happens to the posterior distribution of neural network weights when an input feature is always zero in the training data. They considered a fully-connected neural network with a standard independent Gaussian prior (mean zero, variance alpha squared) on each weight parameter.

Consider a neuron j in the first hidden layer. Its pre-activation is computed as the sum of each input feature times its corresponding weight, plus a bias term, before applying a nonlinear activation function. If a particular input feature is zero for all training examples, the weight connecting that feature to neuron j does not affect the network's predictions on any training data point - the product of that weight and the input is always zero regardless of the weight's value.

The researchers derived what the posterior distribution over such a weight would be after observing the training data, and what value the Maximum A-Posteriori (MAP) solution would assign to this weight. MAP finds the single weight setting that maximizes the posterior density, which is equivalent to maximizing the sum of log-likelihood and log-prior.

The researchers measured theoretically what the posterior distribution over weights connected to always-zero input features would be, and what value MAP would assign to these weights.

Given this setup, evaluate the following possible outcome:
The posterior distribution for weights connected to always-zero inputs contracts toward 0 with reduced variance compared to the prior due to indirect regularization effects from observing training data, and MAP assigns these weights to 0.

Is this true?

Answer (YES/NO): NO